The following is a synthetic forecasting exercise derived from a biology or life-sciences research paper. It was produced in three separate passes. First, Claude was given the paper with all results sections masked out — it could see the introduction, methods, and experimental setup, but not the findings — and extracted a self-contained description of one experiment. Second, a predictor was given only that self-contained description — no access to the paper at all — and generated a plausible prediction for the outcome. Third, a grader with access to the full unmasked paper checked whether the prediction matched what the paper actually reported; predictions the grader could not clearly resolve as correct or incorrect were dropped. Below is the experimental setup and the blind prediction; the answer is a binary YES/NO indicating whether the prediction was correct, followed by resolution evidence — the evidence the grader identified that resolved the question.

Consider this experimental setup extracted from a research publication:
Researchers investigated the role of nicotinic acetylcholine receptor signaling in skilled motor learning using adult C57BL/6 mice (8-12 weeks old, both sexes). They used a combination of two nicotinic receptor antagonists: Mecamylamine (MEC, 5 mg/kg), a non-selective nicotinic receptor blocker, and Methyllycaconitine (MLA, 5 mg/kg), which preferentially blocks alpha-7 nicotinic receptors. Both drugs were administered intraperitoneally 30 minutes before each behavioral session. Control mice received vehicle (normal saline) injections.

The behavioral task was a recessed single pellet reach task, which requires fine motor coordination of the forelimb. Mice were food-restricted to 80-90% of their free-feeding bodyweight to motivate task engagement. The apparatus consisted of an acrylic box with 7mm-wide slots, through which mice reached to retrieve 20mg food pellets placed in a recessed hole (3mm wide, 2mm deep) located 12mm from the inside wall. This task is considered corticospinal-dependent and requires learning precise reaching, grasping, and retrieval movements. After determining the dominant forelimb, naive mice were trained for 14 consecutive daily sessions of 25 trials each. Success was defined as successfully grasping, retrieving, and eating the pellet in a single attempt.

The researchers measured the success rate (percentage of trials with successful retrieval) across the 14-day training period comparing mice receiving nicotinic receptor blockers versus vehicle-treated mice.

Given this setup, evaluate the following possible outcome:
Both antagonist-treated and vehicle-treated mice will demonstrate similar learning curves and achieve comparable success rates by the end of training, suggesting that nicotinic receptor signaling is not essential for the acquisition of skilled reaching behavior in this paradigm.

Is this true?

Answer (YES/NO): NO